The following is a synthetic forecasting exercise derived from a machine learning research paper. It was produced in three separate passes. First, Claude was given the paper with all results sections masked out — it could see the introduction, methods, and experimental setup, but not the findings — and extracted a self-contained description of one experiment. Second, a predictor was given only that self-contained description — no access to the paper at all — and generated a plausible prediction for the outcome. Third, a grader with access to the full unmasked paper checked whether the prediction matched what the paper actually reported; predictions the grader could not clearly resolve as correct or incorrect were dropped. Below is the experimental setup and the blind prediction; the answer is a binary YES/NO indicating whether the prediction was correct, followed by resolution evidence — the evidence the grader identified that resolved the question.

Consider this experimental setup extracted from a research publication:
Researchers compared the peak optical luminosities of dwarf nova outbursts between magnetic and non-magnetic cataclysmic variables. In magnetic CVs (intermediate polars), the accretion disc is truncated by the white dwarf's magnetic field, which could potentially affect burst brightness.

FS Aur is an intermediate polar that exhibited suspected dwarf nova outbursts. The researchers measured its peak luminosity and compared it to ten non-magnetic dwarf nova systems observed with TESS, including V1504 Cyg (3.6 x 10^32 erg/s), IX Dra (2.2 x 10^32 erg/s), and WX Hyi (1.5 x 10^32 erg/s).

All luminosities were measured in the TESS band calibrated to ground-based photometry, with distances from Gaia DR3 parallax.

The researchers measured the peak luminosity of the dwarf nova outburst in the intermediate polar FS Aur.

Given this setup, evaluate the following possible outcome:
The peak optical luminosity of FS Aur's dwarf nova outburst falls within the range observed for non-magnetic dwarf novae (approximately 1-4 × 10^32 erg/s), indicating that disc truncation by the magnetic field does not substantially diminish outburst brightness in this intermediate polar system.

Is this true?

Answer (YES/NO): YES